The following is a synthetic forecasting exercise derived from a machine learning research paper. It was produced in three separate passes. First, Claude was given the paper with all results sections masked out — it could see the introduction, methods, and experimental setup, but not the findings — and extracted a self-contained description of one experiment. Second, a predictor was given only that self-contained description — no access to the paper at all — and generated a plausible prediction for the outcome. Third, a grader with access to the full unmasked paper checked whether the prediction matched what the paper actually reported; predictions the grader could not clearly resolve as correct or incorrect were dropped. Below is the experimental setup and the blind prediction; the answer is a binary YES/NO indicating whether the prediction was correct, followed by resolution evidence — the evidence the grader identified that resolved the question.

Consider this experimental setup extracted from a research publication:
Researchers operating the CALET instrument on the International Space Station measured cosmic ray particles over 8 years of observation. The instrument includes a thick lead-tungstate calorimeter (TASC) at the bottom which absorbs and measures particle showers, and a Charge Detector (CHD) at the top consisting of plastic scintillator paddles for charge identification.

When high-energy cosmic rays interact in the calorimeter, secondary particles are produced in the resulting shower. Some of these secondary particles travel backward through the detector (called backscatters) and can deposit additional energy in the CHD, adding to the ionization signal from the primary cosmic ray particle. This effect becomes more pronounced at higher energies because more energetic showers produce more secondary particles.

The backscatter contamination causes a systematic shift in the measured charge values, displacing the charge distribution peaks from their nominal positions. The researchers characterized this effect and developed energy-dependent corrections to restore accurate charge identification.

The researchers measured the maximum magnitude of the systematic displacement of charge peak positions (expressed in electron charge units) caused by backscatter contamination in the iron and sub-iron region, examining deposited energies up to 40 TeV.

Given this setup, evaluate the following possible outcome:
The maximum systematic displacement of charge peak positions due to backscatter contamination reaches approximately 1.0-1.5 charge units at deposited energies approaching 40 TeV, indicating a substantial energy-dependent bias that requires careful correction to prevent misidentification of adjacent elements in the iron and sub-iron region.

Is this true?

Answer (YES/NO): NO